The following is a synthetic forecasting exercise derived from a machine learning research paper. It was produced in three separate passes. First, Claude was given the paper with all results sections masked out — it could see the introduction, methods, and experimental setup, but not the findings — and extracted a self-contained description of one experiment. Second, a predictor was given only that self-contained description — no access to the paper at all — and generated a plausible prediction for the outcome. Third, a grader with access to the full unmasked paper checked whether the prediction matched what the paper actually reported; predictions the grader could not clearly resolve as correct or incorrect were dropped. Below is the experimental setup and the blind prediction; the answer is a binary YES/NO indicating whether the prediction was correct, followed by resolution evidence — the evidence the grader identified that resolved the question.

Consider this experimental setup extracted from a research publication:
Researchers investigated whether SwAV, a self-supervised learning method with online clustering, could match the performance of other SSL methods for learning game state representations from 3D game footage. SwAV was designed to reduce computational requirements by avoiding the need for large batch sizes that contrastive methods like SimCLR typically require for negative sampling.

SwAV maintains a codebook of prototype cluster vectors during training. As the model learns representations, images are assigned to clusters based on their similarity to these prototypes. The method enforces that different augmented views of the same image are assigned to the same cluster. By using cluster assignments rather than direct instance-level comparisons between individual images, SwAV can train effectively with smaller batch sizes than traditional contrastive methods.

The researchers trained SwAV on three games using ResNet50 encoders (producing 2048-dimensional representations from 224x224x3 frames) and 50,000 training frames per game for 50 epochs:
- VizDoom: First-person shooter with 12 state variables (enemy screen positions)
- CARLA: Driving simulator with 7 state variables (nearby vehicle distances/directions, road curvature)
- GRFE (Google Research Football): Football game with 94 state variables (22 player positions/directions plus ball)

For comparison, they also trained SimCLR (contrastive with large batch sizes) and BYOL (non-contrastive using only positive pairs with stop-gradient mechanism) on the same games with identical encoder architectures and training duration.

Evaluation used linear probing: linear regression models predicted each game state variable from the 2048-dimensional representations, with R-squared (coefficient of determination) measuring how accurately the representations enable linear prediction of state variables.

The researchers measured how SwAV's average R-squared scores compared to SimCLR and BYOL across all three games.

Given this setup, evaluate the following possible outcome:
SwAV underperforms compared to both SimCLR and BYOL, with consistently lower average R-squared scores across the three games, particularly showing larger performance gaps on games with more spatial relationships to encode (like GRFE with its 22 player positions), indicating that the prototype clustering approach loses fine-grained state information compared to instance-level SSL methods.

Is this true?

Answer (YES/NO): NO